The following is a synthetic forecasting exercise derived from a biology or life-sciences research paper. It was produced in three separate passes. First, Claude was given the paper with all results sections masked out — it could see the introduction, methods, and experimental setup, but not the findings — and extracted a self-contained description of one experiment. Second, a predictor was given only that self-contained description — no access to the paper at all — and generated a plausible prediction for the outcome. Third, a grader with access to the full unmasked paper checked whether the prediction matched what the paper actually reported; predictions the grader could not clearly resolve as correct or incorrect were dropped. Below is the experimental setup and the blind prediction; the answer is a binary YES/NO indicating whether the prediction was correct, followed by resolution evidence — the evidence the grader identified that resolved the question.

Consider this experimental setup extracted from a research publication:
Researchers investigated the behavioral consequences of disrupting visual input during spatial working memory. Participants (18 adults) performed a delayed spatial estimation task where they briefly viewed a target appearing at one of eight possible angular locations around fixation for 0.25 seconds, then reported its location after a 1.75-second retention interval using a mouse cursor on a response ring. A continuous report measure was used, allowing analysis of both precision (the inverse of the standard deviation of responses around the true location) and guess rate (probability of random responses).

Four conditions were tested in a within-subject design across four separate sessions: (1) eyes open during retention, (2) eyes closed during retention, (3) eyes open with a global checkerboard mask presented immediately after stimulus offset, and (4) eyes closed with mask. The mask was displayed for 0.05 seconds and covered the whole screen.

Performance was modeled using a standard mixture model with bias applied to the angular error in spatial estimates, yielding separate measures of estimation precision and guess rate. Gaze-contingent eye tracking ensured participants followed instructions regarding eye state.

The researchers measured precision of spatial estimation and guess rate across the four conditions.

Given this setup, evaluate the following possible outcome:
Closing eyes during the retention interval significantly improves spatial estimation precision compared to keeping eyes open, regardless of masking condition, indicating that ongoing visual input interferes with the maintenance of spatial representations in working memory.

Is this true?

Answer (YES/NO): NO